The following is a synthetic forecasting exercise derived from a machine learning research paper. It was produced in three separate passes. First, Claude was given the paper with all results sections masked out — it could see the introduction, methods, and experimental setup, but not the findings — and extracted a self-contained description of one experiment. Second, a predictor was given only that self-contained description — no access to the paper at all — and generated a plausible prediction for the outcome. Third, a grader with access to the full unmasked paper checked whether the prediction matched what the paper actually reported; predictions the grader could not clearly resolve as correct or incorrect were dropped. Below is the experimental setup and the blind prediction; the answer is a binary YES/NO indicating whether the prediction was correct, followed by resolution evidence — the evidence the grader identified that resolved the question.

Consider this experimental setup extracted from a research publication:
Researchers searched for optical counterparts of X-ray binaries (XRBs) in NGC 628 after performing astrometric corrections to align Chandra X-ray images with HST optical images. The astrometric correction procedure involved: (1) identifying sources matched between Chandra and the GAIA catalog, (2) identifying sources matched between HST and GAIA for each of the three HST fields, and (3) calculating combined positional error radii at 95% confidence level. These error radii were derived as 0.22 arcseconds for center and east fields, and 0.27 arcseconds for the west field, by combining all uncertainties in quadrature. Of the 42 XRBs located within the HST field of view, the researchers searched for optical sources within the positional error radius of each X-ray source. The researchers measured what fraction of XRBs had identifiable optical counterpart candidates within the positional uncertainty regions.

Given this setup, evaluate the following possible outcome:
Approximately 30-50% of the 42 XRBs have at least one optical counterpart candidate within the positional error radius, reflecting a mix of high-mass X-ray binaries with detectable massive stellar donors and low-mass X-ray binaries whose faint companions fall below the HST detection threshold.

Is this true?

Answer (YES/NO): YES